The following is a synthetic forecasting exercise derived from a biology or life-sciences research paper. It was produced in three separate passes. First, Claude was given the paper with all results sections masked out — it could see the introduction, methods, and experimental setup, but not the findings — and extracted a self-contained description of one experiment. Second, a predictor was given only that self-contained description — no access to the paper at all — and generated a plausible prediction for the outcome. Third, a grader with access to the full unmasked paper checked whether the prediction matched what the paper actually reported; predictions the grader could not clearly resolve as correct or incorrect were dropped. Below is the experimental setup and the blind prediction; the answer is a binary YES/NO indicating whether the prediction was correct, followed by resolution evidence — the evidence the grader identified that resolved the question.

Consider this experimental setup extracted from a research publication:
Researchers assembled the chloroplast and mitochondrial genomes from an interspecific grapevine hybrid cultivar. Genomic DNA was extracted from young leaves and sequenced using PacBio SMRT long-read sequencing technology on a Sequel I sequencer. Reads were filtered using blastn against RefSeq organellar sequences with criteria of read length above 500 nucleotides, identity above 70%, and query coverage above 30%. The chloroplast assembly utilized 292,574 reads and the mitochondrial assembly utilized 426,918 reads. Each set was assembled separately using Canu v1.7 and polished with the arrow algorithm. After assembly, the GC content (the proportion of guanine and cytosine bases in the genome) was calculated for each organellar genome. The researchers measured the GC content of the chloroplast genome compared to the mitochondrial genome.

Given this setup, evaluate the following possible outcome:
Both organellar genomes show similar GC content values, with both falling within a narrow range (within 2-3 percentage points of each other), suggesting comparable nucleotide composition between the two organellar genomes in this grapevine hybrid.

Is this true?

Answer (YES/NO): NO